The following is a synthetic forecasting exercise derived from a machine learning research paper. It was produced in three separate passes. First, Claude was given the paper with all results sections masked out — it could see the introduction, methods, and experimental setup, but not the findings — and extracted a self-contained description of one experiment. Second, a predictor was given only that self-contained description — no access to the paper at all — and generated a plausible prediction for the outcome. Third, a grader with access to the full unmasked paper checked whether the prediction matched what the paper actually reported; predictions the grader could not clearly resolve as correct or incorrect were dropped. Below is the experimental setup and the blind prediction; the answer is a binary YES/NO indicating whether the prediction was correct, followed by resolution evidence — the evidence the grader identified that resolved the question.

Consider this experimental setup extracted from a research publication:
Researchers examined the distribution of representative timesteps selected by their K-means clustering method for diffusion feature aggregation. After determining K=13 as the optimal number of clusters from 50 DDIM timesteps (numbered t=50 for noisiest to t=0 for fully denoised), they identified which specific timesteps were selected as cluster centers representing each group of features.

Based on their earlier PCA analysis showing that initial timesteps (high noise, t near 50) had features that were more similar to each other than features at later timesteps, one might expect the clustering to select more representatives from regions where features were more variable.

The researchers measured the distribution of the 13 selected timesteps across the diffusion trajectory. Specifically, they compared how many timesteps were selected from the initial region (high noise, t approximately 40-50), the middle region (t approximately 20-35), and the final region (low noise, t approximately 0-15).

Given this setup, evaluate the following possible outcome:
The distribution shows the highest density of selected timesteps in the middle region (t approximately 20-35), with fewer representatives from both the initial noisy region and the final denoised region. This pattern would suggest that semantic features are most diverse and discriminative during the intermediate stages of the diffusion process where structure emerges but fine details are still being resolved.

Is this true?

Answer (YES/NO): NO